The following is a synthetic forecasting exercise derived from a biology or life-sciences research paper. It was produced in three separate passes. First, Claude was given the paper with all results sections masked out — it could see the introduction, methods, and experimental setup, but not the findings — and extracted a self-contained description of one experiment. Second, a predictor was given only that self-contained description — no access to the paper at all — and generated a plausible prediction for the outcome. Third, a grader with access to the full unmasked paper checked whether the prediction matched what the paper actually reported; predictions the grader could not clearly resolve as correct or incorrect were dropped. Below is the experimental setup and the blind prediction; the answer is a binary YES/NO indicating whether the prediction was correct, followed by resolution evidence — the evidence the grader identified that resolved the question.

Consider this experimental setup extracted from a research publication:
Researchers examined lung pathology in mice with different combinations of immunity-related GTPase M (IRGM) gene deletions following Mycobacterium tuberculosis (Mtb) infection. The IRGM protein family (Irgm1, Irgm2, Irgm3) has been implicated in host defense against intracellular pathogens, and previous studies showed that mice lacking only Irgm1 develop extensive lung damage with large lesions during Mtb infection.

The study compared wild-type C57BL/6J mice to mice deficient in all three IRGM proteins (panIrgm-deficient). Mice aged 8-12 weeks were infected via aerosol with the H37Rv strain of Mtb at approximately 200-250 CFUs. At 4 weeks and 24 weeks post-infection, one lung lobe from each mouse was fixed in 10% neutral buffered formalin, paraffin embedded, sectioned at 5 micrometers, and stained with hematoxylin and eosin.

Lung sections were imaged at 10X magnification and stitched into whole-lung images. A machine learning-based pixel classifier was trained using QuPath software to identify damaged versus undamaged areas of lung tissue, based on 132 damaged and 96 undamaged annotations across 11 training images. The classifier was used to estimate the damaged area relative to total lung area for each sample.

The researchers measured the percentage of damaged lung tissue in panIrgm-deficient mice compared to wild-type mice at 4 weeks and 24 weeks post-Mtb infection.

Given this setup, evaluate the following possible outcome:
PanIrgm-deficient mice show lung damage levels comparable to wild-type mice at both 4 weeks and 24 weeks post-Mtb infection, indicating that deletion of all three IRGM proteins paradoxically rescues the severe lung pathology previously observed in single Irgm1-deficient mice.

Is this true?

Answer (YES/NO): YES